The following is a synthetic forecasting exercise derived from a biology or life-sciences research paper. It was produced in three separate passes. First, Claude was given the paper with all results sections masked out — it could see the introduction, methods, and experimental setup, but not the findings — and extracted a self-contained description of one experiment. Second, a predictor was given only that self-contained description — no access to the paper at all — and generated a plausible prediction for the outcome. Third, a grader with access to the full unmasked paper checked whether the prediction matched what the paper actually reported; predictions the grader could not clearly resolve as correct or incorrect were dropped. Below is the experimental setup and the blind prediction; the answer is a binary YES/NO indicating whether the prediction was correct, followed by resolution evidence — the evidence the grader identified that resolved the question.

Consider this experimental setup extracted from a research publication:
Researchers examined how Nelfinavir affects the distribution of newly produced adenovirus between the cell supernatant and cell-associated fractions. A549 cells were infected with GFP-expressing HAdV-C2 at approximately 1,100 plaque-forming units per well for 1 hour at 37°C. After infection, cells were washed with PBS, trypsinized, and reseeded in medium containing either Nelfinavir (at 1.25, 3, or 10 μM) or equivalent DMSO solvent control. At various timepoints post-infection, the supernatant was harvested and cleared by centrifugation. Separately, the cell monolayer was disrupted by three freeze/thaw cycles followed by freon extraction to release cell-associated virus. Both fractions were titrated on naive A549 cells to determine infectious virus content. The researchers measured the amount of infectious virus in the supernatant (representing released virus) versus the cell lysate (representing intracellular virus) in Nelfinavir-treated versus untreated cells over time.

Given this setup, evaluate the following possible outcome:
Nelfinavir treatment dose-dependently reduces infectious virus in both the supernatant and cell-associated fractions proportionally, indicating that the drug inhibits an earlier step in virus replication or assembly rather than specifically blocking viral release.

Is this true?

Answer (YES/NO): NO